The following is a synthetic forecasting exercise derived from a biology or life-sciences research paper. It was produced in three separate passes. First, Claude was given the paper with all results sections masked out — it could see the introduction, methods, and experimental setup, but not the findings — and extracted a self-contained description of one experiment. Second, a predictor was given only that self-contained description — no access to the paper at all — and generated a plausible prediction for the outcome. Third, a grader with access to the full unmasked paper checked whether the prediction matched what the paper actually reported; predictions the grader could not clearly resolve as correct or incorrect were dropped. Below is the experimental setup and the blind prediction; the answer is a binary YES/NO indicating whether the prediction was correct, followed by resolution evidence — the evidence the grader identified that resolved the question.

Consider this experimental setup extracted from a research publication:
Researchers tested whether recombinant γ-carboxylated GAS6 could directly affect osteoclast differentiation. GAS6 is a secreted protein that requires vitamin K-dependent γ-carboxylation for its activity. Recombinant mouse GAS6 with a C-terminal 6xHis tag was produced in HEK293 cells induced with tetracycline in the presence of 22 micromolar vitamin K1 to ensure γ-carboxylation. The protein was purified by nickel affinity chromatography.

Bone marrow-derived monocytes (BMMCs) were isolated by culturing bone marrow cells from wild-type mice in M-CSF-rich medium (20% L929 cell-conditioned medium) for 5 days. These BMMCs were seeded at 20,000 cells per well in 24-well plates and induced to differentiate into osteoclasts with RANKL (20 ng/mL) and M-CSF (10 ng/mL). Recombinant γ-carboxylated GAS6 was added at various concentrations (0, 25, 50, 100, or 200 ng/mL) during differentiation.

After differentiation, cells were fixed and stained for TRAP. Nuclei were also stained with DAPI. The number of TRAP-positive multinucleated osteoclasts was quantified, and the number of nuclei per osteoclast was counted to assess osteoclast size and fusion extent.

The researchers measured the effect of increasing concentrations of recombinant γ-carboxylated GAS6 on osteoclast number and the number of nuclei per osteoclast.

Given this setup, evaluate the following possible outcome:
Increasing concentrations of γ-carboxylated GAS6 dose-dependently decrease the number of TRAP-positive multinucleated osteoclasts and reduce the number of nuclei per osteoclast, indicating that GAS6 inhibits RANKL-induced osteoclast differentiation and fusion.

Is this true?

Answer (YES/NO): NO